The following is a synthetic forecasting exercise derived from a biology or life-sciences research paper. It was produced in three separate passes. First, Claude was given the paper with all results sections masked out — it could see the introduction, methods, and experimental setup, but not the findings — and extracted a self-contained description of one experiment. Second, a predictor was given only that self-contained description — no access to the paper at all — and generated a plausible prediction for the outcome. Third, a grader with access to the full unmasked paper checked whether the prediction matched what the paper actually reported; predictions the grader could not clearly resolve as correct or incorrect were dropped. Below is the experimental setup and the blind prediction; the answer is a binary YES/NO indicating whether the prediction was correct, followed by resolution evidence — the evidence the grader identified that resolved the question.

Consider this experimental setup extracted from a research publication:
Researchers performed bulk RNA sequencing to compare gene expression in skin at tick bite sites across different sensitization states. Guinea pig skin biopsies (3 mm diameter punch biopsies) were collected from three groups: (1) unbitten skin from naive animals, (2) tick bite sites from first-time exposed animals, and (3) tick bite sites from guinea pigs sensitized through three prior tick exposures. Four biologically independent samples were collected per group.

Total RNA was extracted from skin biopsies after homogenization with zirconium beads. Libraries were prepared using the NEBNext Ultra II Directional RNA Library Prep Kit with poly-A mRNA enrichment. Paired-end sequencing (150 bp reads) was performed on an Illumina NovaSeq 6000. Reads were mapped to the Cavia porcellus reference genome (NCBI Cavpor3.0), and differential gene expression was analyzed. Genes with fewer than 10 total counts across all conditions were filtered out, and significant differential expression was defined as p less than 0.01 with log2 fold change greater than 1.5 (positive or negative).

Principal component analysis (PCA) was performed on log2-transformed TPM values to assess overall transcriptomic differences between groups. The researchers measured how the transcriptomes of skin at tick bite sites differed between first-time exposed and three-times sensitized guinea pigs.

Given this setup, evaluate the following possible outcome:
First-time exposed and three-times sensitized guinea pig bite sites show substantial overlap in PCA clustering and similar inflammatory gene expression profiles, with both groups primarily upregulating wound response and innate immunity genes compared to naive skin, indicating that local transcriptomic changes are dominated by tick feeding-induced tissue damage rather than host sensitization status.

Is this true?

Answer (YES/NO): NO